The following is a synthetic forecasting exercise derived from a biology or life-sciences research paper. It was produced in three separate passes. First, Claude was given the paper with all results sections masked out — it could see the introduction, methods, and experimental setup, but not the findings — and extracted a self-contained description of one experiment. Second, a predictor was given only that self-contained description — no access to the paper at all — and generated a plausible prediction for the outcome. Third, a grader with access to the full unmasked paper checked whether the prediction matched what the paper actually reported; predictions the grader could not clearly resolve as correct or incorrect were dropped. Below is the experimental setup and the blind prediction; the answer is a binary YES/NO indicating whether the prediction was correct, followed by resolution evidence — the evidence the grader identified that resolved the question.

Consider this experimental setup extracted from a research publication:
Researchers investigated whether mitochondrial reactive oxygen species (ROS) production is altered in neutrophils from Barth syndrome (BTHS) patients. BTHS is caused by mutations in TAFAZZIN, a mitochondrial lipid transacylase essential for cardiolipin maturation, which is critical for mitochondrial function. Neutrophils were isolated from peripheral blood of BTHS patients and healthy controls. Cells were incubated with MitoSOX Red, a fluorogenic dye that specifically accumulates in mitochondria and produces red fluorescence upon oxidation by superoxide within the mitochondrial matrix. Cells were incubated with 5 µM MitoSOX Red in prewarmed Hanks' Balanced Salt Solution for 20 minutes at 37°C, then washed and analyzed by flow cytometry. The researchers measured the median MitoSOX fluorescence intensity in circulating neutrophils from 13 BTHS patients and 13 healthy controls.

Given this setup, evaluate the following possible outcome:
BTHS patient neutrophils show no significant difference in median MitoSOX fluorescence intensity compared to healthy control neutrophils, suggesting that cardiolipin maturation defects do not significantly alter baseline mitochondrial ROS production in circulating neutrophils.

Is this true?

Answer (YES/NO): YES